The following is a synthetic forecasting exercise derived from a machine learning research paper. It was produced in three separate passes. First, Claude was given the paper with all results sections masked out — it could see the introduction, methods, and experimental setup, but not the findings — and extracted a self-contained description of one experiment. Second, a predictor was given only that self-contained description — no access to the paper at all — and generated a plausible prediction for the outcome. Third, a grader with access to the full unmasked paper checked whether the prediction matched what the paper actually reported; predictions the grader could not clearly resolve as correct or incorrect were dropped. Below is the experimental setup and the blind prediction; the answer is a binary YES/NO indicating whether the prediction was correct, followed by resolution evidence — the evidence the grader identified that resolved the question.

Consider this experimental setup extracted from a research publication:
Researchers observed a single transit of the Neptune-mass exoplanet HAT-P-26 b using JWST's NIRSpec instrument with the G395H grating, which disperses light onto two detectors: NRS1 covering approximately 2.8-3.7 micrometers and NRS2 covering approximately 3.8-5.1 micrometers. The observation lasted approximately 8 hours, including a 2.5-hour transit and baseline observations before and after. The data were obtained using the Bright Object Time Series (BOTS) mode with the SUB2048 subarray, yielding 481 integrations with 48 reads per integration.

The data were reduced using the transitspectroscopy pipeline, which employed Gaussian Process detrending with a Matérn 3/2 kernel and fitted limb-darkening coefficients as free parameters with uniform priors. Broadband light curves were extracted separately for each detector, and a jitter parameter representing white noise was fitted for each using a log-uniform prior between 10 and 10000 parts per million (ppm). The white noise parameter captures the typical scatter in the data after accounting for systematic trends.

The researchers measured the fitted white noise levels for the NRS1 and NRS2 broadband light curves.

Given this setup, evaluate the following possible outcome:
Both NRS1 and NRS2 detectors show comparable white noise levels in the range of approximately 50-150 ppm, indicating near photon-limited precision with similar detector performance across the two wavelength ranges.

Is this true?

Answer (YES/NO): NO